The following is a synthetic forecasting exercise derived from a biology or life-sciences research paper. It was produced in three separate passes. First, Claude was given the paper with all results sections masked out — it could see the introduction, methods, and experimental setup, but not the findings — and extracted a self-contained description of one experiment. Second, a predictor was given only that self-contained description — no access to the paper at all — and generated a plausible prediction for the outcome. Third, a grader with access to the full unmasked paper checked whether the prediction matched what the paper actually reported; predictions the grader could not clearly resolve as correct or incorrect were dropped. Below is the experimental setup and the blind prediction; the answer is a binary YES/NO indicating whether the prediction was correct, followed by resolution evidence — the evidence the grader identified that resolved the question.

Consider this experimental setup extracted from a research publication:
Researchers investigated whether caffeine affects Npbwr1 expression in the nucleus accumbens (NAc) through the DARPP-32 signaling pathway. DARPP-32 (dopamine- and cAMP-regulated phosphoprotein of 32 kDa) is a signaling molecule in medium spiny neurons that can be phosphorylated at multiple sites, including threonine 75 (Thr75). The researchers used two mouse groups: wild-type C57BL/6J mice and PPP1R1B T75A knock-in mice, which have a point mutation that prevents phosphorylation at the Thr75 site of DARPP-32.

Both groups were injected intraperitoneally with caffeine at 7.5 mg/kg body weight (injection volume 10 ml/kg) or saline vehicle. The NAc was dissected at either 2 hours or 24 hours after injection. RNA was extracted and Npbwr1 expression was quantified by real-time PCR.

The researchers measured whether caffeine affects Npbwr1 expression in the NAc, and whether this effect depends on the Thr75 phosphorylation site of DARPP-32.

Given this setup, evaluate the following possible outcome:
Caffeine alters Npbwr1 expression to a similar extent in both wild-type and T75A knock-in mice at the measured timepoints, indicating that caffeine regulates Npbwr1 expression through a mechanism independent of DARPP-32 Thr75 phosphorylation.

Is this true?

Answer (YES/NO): NO